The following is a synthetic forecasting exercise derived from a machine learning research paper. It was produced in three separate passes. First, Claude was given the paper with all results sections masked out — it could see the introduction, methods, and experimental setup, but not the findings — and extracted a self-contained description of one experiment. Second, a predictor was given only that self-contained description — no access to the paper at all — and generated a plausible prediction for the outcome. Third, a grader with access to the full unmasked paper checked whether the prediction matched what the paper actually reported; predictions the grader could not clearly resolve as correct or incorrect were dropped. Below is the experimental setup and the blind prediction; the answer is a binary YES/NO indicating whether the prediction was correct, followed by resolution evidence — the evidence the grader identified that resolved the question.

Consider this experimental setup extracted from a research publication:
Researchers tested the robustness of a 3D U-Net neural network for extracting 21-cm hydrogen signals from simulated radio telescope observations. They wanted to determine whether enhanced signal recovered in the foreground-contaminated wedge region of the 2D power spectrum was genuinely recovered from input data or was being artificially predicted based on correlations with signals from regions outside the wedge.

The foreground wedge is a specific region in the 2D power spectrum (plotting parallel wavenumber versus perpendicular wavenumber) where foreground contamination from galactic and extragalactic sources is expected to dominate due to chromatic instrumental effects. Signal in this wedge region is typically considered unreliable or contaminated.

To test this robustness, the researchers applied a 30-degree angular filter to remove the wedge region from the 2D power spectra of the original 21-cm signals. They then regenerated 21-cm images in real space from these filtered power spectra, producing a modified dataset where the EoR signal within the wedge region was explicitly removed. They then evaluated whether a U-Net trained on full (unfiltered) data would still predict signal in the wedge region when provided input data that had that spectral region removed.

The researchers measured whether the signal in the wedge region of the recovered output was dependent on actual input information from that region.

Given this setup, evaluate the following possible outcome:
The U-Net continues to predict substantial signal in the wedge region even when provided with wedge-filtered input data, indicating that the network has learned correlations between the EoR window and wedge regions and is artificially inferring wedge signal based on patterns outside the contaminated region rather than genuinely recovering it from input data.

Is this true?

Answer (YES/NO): NO